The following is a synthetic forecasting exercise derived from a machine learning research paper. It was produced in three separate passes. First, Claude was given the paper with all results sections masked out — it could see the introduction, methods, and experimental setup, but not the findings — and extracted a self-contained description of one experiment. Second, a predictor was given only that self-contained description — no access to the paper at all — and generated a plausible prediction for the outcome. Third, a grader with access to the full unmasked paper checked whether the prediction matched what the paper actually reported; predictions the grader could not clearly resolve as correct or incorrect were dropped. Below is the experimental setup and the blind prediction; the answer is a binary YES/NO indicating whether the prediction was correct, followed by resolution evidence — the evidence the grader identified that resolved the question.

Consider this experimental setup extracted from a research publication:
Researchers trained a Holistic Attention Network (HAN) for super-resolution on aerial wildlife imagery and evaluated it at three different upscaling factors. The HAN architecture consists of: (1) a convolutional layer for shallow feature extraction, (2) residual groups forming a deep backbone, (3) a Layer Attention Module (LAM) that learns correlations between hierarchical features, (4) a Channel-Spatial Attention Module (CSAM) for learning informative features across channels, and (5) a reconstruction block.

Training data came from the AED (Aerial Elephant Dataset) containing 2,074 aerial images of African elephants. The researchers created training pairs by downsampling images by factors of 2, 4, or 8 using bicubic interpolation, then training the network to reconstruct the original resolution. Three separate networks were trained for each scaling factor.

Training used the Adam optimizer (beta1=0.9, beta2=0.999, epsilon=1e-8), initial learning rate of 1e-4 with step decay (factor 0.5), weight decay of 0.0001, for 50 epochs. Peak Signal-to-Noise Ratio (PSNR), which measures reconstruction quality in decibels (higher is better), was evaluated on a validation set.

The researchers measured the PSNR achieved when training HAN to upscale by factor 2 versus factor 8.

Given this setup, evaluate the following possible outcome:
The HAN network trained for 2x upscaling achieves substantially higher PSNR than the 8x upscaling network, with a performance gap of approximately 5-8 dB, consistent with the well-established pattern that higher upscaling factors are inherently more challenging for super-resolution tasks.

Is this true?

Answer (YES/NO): NO